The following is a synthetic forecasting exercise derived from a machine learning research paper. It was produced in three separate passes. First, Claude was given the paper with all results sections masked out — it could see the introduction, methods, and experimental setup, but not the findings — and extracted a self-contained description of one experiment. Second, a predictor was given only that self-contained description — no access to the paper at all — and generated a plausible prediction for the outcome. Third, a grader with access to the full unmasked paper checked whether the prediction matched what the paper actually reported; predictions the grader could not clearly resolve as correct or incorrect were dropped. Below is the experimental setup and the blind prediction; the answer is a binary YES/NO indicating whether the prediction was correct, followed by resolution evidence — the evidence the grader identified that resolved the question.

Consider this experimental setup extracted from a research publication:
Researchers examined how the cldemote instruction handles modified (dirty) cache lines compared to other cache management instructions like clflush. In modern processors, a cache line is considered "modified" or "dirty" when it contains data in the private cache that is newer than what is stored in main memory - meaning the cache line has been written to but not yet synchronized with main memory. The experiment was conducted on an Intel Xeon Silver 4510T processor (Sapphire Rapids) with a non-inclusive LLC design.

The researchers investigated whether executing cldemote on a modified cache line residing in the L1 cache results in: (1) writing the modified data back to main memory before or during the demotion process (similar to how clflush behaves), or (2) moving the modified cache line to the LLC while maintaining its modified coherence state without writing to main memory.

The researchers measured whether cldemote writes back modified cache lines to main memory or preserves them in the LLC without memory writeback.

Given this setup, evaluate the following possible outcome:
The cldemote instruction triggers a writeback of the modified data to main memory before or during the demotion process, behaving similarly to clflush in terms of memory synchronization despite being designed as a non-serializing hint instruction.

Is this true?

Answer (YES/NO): NO